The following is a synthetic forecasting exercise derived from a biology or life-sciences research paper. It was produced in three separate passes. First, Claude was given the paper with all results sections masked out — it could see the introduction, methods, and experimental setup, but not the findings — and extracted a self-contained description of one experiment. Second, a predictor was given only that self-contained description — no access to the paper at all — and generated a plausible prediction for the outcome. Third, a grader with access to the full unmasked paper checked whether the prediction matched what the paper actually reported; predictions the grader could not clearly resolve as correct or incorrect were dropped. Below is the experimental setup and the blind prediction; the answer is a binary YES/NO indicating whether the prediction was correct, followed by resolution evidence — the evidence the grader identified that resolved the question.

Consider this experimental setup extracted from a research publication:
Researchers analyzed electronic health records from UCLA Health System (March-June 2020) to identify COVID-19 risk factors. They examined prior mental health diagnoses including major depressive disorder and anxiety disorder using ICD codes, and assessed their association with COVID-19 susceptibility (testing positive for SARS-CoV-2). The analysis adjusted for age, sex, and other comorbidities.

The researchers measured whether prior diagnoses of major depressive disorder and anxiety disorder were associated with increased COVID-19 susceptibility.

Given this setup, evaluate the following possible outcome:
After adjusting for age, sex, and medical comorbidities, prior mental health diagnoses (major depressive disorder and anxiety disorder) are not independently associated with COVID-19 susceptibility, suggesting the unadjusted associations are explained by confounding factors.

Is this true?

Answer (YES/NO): NO